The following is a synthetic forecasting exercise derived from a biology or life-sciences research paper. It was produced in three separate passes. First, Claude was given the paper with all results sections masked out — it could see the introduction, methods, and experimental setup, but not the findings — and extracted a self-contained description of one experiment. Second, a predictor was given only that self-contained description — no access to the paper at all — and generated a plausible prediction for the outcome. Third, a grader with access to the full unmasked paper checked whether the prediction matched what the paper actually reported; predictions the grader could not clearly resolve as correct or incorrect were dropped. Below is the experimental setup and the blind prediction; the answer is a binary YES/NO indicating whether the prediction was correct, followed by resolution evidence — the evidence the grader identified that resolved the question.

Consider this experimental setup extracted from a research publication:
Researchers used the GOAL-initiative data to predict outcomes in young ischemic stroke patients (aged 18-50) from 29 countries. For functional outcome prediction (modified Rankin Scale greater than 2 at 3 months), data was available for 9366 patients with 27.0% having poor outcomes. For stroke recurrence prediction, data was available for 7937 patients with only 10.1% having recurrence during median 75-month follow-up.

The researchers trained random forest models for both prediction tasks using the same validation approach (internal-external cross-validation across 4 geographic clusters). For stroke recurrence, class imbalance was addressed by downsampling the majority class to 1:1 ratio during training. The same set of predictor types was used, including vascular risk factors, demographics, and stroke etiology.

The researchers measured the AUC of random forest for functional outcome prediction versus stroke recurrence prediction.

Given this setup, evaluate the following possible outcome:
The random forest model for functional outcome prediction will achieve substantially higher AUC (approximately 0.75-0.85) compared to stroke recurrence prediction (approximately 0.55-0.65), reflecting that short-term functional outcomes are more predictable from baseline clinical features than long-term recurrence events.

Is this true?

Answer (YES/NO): NO